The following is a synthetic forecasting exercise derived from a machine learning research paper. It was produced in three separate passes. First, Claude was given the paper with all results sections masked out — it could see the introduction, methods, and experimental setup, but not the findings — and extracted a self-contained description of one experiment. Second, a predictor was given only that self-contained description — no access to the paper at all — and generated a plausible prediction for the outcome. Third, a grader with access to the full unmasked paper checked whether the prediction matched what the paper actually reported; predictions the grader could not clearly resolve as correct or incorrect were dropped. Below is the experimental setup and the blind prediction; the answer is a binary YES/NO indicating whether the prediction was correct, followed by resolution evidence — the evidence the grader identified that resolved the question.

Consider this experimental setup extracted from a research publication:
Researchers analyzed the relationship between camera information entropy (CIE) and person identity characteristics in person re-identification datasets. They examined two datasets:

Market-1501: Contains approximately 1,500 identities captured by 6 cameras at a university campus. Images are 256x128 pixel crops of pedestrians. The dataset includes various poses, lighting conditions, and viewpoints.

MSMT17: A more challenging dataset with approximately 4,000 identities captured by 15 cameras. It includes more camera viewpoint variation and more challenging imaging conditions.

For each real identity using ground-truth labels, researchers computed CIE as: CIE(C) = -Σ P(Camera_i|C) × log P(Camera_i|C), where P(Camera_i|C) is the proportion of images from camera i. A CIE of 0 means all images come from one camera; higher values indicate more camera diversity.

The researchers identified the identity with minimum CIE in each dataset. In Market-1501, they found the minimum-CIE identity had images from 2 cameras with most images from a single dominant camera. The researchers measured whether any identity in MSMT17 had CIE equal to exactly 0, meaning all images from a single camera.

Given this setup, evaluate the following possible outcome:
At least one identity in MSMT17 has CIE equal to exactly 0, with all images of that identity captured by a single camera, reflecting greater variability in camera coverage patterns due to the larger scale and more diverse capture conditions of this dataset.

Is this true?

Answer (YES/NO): YES